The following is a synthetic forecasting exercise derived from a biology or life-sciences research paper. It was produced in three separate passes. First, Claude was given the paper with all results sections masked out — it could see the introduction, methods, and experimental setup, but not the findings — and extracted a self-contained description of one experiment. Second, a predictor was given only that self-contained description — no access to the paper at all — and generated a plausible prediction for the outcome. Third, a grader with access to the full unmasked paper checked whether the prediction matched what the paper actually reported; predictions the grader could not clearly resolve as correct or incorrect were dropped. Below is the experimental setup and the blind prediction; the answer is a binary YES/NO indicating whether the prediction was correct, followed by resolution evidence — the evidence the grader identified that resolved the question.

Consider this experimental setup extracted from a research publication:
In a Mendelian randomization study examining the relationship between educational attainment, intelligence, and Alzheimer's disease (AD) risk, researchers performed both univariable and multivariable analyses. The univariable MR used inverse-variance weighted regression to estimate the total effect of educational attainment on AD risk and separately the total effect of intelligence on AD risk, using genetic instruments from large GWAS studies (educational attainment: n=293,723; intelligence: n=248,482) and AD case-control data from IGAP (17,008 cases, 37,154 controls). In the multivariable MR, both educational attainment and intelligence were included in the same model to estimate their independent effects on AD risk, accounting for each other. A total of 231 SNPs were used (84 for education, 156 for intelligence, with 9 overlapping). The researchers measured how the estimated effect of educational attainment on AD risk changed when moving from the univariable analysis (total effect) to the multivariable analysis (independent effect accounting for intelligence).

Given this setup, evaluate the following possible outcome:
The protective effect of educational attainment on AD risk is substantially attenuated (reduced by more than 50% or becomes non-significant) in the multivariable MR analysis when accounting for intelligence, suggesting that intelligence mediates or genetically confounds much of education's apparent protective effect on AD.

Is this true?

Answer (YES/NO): YES